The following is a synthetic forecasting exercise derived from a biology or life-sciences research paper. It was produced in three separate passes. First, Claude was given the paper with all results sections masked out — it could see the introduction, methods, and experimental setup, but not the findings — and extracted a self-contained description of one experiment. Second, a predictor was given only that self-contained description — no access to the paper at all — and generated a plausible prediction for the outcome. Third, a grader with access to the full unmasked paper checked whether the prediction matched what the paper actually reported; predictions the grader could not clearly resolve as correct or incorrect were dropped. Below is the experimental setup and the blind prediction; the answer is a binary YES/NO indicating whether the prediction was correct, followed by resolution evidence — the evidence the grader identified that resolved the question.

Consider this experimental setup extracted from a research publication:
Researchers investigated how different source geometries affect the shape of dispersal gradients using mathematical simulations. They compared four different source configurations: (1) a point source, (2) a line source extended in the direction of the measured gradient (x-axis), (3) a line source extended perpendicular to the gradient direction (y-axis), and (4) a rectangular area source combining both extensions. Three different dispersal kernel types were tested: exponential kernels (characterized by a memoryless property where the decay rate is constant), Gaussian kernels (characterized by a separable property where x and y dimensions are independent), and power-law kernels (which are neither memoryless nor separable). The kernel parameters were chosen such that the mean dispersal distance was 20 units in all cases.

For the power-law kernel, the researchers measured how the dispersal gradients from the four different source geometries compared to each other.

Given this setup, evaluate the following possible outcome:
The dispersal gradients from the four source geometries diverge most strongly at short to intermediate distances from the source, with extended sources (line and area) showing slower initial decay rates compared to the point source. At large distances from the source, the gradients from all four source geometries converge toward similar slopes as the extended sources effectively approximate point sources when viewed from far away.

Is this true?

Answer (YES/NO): YES